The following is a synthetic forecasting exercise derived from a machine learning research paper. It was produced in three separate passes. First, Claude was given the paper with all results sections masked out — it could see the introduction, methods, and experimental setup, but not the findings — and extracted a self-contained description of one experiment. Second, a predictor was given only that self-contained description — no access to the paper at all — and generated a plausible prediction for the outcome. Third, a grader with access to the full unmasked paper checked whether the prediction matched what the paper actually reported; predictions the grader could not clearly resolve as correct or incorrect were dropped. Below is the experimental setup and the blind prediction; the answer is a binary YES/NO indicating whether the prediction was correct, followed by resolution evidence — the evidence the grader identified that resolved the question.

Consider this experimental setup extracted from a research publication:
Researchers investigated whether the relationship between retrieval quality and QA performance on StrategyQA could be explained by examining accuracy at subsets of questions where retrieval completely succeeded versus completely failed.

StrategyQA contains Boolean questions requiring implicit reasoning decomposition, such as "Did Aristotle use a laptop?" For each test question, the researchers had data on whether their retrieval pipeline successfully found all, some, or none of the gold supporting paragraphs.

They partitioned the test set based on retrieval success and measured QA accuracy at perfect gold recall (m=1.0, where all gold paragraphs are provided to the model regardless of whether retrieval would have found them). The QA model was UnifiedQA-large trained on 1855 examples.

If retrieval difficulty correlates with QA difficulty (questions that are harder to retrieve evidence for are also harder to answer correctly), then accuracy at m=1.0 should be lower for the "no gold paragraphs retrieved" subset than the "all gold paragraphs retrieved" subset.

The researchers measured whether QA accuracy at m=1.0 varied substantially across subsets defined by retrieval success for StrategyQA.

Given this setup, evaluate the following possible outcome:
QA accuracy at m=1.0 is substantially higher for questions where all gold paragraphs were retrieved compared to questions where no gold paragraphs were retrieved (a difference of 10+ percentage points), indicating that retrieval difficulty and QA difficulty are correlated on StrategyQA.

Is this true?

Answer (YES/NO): NO